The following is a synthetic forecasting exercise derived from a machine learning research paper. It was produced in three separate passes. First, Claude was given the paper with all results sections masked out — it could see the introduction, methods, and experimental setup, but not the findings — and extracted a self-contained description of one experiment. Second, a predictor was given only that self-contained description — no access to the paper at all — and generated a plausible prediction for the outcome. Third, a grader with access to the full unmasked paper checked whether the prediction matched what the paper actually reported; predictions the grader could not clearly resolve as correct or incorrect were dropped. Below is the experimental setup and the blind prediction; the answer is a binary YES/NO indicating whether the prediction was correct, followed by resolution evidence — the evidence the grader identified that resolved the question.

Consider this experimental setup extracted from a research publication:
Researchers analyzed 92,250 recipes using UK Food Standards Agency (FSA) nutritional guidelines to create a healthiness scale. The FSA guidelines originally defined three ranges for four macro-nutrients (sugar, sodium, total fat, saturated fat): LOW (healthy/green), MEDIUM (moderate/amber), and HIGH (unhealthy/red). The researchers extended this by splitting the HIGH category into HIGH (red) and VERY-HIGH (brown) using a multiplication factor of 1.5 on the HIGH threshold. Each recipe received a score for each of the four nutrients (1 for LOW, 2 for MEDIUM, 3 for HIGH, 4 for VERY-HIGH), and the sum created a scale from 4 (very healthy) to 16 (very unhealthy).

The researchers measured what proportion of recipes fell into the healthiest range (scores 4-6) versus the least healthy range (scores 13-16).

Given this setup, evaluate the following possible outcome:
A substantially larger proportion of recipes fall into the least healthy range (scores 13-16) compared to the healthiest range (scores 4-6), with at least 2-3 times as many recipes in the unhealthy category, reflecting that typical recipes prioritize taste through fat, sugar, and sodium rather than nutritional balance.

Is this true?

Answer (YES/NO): NO